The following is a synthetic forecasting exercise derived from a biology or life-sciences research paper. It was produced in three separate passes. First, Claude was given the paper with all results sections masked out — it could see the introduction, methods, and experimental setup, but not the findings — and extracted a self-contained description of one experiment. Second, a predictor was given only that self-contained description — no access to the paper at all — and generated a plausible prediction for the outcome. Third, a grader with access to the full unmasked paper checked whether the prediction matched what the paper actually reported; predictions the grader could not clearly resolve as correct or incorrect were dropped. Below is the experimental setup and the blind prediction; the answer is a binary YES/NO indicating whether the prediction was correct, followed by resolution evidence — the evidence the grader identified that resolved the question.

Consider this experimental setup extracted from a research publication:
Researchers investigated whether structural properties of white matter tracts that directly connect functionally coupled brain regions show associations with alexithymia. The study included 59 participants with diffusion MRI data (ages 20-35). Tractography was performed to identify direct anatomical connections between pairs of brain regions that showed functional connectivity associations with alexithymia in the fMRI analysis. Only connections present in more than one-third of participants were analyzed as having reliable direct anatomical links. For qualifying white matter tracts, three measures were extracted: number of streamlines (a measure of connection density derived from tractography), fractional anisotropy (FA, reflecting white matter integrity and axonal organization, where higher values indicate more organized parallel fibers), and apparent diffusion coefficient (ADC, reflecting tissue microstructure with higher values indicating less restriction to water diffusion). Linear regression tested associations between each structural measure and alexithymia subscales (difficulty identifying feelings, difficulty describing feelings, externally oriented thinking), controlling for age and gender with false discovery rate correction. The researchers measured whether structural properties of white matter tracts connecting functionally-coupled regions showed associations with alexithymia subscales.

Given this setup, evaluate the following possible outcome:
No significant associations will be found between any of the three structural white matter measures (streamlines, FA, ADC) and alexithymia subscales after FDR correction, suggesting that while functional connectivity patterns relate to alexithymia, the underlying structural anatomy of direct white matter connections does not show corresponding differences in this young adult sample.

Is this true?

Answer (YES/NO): YES